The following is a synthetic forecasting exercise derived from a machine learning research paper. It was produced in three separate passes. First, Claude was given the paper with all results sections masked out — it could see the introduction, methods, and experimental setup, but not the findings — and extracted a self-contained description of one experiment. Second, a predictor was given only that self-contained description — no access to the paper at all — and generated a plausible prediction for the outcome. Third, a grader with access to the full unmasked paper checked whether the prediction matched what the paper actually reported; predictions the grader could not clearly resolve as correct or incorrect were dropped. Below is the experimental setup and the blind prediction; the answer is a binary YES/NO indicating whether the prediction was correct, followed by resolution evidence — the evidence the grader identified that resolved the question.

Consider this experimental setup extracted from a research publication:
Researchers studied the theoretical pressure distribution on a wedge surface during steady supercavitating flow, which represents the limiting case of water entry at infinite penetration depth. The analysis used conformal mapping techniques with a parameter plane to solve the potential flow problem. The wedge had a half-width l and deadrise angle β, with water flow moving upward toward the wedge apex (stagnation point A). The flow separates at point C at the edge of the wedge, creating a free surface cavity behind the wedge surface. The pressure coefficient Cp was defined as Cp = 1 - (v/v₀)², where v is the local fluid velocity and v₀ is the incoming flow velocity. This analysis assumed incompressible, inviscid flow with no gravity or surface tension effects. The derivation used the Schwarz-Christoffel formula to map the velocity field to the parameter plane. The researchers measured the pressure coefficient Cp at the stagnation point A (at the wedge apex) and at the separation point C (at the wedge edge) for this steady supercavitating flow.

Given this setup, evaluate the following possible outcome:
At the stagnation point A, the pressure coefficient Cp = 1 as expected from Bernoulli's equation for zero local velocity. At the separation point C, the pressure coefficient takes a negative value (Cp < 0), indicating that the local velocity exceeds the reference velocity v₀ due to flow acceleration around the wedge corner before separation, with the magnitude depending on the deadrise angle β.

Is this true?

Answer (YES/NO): NO